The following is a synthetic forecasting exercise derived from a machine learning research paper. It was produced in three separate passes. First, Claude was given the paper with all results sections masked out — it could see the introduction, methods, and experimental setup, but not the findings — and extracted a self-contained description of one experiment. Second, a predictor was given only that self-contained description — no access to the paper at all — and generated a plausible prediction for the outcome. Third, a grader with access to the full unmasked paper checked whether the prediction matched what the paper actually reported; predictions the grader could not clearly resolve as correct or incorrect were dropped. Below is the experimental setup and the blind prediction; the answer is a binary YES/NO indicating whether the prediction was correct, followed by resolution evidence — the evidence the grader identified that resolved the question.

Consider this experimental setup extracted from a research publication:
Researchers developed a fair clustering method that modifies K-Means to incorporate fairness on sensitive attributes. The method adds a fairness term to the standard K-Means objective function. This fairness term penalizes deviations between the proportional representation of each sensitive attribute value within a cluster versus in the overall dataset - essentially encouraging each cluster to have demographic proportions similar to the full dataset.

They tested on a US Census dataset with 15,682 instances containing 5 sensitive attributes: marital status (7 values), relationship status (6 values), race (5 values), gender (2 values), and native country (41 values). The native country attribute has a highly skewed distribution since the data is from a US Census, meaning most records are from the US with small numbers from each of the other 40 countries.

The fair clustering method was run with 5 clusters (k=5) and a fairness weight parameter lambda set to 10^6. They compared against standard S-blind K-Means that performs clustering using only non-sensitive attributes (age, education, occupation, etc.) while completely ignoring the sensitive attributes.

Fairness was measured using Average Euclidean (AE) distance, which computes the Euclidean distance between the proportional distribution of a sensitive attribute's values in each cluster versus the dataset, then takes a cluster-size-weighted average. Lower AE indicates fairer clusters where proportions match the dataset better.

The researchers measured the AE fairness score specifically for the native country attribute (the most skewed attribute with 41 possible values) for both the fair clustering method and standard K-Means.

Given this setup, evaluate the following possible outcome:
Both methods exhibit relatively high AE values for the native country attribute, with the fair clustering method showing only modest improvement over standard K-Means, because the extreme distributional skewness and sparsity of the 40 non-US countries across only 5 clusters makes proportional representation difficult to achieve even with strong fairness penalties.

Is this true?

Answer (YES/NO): NO